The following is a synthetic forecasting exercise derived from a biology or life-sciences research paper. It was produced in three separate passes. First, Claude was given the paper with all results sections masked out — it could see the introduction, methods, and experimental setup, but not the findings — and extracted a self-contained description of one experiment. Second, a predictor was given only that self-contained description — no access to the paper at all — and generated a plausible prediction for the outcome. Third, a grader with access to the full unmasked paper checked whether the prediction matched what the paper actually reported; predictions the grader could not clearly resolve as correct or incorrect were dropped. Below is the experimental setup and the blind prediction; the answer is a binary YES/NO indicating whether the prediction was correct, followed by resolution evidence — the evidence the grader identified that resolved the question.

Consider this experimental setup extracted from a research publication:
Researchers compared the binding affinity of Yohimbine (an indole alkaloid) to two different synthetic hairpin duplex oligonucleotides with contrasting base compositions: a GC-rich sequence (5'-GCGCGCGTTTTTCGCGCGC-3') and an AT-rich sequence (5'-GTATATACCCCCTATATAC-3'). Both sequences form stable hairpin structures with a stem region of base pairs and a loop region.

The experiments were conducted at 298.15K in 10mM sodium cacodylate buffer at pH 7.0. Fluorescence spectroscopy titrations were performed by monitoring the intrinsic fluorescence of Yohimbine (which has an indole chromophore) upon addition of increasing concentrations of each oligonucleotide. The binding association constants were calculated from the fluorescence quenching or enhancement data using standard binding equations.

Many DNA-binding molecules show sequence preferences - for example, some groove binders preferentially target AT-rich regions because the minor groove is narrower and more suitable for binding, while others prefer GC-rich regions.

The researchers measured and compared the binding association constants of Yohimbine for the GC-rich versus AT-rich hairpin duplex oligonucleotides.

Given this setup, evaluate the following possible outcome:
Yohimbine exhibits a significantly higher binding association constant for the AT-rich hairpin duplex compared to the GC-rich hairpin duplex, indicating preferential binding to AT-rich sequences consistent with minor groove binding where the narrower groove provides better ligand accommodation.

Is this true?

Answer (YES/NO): NO